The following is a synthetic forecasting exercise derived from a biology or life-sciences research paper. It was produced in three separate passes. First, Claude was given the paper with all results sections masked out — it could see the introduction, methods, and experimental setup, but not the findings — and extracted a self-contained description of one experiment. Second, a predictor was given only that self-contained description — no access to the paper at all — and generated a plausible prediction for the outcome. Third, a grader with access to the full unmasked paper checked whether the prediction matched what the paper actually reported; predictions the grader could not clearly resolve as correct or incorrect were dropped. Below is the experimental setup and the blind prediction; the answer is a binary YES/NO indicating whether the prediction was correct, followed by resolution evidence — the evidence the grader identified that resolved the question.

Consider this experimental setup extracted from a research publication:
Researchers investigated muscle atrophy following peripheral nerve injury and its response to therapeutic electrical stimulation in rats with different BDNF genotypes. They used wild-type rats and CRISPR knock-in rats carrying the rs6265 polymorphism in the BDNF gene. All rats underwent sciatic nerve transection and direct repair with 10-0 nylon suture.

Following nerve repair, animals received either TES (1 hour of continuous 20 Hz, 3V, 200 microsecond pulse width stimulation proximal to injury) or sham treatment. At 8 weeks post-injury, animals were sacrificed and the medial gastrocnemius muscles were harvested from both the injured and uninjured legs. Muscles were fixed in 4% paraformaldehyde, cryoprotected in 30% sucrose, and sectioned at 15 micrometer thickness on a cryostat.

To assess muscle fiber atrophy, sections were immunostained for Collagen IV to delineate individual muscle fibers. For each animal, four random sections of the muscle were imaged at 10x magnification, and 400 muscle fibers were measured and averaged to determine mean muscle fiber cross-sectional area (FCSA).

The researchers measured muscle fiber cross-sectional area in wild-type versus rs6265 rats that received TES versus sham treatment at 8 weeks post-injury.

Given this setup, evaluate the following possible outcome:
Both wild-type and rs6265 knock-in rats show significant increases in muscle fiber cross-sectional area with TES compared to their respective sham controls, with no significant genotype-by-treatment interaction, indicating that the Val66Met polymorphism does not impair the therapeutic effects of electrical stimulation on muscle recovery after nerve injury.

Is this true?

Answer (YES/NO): NO